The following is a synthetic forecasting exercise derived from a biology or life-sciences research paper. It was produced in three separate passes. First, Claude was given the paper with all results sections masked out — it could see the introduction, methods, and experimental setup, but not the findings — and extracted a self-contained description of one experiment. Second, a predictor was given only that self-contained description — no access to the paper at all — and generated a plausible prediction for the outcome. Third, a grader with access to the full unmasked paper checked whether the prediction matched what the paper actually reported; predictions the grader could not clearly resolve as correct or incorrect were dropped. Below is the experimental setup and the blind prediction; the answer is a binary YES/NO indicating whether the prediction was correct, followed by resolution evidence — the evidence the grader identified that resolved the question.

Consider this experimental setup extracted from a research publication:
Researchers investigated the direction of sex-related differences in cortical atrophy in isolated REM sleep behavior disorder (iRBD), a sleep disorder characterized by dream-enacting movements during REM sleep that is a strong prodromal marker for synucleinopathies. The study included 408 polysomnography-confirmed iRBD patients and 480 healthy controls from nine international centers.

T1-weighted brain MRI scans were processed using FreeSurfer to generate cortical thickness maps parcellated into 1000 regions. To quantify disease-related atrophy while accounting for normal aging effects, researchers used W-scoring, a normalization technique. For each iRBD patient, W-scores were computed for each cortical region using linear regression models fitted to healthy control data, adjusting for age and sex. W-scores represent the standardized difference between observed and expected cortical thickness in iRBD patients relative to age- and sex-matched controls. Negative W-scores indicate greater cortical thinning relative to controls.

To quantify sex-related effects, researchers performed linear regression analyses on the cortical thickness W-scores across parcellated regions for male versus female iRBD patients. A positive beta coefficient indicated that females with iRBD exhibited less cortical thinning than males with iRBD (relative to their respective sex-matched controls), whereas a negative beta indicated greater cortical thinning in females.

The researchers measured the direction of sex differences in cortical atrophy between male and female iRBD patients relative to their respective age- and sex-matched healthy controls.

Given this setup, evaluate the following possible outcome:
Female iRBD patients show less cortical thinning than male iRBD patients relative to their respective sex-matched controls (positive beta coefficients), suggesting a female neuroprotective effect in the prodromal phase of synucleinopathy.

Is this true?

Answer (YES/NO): YES